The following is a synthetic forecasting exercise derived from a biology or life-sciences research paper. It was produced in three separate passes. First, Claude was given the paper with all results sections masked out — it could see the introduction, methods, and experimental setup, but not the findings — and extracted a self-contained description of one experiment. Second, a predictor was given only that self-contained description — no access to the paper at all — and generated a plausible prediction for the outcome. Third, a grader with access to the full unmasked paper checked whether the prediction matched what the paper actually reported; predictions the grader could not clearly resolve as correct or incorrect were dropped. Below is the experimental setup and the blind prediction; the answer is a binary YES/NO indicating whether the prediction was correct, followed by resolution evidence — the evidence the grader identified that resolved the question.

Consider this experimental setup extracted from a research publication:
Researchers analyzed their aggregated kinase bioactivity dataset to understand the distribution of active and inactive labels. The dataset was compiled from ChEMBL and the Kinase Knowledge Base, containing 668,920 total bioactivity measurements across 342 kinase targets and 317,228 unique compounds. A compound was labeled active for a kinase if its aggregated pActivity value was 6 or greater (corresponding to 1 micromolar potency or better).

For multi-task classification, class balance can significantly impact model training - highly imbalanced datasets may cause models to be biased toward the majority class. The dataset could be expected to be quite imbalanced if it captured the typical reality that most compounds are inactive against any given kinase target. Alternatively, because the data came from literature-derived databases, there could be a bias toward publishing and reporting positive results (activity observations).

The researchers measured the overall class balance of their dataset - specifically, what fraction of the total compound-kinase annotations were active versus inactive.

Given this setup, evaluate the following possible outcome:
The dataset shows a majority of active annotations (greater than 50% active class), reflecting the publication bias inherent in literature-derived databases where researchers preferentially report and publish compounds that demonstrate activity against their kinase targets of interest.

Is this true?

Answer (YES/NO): NO